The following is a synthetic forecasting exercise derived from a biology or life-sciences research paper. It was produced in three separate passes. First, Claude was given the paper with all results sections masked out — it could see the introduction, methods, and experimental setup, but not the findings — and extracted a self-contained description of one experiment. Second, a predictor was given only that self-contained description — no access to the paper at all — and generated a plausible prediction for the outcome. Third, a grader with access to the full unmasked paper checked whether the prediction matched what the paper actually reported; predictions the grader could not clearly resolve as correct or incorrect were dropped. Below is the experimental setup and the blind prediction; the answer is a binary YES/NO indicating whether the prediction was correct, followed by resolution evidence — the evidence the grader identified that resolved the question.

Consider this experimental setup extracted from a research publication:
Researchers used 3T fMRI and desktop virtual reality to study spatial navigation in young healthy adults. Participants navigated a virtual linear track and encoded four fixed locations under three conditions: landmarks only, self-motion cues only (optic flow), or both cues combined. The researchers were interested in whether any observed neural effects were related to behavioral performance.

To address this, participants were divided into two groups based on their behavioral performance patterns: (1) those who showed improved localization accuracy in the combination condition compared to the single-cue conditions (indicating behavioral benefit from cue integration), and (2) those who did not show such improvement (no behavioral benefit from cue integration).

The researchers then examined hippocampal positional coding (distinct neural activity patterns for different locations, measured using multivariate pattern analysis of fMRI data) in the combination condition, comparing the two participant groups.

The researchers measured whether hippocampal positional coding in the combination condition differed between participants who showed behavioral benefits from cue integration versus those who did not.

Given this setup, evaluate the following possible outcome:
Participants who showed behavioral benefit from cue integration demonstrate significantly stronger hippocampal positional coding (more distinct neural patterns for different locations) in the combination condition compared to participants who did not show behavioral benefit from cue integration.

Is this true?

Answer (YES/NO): YES